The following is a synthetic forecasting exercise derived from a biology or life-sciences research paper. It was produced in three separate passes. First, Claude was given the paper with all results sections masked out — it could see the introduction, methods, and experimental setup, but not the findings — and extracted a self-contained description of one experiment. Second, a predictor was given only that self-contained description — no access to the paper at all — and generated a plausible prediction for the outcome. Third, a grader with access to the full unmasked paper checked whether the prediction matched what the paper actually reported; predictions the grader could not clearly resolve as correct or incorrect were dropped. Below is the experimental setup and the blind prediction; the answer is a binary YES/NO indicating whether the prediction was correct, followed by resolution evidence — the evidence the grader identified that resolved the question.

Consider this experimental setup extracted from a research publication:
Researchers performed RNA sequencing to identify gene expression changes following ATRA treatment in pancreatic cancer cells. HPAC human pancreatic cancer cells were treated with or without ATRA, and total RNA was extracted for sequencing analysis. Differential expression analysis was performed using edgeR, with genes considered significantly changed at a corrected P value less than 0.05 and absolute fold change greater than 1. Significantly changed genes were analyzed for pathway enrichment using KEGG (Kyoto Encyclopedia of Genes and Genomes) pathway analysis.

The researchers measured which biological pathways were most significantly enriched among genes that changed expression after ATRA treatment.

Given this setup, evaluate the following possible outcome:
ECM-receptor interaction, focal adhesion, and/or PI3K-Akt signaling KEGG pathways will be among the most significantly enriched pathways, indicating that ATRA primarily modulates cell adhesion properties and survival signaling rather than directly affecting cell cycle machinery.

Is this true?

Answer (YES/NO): NO